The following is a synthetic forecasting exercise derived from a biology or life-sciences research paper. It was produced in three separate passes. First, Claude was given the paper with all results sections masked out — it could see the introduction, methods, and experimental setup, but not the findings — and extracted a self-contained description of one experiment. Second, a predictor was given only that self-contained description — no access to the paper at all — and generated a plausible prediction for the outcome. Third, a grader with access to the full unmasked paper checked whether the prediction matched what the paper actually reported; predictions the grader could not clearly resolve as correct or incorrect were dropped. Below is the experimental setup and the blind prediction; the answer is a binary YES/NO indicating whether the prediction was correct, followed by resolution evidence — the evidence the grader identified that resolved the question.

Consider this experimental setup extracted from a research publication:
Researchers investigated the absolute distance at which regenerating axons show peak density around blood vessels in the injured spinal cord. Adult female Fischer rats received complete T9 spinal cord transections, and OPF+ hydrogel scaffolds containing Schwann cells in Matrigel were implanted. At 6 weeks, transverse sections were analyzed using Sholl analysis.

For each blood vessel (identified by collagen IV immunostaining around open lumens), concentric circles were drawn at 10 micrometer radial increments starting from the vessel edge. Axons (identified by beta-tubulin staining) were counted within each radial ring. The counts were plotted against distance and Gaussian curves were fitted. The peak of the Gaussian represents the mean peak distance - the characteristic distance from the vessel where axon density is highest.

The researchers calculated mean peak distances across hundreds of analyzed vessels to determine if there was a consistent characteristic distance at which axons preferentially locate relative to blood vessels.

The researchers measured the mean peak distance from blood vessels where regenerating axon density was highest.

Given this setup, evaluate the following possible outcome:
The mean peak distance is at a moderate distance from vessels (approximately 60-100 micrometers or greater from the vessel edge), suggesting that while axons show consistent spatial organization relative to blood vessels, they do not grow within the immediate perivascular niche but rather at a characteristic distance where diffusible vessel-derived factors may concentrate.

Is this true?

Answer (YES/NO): NO